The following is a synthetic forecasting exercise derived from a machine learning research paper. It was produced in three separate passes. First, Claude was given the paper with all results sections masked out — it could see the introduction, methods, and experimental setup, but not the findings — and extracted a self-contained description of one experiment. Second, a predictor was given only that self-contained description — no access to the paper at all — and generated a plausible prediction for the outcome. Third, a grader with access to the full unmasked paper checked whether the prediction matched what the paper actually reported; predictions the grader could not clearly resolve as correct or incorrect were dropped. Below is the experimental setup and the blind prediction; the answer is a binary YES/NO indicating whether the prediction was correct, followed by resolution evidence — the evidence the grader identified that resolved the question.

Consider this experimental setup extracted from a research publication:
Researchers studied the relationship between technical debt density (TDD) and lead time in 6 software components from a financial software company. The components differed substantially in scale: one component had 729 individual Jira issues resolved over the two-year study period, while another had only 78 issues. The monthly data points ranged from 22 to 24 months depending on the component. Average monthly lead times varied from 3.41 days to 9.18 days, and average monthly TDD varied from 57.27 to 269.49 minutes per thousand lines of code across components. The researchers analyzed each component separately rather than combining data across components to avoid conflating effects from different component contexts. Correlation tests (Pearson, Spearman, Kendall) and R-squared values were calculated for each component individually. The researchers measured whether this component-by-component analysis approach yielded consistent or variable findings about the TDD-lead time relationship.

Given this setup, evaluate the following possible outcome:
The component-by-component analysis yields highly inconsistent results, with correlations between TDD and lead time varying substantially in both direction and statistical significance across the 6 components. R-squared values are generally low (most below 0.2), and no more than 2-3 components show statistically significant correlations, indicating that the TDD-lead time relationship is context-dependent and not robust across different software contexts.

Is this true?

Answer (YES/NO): YES